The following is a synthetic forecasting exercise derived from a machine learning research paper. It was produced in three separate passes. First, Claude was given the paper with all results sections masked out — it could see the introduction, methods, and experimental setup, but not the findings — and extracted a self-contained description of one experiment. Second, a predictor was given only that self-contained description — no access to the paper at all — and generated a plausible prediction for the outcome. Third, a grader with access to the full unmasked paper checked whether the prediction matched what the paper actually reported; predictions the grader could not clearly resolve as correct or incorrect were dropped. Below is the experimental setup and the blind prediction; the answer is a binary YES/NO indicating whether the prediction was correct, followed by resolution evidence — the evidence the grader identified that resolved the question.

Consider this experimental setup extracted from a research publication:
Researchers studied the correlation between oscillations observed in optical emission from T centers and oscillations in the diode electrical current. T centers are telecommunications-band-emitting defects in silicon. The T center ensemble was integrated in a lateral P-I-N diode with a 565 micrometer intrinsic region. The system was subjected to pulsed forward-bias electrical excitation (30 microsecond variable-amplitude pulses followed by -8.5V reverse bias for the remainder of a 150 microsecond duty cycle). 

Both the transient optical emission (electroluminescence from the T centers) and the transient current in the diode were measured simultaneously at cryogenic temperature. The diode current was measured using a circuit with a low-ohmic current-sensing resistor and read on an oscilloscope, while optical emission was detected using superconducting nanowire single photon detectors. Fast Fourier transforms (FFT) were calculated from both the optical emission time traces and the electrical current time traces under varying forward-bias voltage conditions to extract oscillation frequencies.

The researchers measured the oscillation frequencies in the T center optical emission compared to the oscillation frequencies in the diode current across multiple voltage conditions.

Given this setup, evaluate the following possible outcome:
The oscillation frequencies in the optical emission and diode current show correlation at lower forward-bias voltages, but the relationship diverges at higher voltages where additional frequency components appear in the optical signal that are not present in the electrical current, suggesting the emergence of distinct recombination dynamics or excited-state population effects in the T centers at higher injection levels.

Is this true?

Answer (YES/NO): NO